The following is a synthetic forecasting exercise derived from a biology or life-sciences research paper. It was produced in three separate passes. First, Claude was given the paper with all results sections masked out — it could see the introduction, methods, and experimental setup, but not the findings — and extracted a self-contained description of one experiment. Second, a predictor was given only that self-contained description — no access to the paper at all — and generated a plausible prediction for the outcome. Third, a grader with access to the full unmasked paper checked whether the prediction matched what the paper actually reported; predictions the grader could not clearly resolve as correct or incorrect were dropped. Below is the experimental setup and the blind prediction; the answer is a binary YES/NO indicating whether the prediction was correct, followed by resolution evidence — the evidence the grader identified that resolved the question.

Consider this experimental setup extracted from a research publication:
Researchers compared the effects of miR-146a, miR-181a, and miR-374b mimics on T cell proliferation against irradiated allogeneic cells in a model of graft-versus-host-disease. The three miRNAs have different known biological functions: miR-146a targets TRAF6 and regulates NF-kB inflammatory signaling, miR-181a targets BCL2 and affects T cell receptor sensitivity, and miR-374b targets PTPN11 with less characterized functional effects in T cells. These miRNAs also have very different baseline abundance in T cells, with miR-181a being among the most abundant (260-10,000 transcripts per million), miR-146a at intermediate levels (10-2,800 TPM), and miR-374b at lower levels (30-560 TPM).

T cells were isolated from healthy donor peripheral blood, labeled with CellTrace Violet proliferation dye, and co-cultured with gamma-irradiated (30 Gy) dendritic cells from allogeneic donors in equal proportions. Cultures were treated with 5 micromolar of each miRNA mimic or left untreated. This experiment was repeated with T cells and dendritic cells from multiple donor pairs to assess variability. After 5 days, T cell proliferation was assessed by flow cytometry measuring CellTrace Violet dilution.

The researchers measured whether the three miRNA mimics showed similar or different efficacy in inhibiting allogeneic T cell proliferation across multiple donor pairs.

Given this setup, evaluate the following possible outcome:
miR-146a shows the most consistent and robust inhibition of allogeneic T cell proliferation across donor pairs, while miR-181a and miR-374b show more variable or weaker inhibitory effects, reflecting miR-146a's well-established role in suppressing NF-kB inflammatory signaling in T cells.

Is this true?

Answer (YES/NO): NO